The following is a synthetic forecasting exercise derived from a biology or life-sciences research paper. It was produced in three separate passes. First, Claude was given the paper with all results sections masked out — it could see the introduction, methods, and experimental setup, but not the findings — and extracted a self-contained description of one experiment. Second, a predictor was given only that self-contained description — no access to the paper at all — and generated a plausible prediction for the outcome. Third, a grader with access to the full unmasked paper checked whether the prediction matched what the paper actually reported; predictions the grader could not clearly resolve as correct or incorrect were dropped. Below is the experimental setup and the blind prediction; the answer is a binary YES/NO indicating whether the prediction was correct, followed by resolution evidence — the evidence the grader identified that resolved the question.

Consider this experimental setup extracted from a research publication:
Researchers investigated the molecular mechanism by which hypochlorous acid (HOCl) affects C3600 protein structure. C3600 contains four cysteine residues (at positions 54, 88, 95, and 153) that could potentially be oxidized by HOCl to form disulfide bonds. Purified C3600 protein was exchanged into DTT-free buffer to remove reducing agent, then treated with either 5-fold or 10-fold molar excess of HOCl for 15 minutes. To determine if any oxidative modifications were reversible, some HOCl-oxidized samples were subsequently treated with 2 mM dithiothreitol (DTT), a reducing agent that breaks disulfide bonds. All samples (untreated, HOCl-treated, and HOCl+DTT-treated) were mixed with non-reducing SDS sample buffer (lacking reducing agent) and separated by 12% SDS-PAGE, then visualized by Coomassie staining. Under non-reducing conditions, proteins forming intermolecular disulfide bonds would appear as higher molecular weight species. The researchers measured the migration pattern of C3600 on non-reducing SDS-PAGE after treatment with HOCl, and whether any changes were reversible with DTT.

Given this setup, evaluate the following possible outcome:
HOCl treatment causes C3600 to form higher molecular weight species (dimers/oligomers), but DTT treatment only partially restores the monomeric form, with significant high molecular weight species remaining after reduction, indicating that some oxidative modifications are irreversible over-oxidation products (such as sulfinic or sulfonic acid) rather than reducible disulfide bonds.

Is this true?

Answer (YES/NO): NO